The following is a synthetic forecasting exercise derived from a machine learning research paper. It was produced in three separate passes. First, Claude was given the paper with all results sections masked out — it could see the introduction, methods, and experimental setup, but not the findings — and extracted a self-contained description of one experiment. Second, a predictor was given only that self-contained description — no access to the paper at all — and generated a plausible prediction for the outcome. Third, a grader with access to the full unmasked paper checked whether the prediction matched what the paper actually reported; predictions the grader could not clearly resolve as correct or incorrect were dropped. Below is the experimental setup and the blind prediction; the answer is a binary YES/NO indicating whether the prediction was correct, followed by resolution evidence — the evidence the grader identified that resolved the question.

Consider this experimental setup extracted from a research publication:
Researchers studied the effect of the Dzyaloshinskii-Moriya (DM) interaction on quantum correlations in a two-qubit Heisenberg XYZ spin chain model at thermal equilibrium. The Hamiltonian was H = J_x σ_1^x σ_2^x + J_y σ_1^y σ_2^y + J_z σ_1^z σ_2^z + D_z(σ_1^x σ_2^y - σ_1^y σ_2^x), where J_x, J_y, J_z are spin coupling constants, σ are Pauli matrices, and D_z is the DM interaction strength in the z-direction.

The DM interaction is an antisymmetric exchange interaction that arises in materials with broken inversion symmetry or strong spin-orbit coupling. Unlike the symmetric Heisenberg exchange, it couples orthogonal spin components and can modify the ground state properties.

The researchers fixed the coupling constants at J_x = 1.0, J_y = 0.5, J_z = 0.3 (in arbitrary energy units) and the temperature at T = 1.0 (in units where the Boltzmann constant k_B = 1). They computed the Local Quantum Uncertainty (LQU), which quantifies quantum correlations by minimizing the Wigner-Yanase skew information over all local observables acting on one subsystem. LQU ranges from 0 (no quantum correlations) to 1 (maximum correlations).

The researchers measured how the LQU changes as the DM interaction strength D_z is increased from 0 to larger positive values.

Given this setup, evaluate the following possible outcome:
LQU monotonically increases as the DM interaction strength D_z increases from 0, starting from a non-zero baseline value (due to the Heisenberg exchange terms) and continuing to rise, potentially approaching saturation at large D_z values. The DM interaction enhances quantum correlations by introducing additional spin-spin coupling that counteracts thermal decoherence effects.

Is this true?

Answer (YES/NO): YES